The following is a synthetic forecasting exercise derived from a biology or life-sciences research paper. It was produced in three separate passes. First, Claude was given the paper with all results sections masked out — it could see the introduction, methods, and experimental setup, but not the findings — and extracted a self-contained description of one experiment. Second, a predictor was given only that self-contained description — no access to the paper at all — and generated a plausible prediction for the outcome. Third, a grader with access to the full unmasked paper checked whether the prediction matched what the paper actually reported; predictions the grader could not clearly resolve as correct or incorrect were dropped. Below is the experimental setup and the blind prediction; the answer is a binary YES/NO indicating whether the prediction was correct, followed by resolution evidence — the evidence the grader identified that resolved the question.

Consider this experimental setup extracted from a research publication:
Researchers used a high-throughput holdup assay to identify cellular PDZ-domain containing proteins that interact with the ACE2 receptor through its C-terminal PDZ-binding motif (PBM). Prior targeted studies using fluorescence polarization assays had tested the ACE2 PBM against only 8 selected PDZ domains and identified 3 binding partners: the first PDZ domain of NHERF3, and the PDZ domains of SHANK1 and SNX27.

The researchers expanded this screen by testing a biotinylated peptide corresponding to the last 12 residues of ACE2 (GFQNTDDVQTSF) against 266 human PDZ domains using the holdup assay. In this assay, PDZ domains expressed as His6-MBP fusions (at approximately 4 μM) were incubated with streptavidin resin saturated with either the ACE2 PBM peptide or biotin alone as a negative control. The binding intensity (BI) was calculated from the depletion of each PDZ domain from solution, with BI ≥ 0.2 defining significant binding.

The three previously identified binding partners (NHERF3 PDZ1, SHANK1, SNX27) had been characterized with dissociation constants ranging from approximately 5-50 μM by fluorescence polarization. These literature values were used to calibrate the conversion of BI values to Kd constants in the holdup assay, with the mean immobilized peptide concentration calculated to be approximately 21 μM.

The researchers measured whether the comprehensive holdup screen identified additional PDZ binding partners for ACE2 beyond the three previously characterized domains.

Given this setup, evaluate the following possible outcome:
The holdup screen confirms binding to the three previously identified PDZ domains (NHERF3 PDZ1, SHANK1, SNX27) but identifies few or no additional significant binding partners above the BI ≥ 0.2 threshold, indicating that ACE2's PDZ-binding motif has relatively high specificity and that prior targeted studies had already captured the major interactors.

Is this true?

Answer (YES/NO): NO